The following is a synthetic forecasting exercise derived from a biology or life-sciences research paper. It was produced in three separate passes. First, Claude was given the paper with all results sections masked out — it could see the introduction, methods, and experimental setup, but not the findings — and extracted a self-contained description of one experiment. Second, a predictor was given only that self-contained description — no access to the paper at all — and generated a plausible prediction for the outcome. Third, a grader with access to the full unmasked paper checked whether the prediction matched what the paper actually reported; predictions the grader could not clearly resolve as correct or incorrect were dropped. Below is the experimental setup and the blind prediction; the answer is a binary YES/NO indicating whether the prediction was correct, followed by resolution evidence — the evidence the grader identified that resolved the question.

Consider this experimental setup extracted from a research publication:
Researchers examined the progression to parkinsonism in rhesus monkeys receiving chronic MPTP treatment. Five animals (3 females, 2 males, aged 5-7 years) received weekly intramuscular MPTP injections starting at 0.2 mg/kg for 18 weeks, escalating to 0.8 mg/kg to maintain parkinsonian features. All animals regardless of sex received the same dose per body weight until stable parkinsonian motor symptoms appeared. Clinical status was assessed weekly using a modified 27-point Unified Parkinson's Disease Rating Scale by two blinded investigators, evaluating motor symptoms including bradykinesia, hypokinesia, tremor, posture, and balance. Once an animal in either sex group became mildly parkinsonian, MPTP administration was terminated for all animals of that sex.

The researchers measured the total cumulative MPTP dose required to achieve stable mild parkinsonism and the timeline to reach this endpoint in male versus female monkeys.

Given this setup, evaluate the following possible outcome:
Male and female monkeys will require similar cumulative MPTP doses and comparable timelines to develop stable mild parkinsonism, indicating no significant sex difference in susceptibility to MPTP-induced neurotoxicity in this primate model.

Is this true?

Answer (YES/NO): NO